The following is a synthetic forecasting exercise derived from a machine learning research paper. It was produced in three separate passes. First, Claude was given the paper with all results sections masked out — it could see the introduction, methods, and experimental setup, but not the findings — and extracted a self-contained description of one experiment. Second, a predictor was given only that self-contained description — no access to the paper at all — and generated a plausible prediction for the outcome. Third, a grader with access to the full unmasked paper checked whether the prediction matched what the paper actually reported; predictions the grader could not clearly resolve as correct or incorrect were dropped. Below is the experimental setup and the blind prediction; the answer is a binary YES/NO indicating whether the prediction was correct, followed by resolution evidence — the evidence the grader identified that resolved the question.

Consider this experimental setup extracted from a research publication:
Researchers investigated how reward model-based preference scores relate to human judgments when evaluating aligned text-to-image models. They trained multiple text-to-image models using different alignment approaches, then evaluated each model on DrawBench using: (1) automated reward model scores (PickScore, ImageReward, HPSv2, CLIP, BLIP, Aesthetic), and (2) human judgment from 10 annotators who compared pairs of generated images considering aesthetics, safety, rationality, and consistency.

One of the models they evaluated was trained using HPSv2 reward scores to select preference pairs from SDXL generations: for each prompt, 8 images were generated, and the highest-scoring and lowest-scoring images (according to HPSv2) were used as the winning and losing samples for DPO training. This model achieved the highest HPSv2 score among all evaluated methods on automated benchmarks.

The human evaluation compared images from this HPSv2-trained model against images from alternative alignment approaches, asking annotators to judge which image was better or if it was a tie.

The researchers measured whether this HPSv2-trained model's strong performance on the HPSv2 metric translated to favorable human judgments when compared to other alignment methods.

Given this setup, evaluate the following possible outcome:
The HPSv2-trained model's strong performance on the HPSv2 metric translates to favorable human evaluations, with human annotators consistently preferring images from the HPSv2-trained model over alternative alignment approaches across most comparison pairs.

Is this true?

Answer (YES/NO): NO